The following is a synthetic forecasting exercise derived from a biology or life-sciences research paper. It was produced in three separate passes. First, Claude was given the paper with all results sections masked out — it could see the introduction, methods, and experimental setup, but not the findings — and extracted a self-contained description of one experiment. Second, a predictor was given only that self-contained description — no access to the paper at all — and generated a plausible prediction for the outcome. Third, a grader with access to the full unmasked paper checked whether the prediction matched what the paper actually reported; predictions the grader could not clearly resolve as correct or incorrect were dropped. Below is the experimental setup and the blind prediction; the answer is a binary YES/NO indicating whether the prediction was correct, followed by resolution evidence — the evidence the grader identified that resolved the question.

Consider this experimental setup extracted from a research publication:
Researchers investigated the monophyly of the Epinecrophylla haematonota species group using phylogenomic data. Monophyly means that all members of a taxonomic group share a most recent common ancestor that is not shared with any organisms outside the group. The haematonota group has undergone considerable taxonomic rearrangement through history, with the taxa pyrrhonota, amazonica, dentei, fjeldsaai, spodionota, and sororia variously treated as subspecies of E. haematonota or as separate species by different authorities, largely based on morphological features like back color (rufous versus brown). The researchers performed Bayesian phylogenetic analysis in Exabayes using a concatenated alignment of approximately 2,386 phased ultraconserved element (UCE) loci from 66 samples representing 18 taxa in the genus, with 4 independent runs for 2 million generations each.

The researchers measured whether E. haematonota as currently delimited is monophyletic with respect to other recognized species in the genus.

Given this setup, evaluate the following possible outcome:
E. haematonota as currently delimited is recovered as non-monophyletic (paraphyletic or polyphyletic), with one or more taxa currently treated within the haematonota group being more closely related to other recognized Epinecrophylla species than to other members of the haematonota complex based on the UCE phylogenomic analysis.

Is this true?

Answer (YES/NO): NO